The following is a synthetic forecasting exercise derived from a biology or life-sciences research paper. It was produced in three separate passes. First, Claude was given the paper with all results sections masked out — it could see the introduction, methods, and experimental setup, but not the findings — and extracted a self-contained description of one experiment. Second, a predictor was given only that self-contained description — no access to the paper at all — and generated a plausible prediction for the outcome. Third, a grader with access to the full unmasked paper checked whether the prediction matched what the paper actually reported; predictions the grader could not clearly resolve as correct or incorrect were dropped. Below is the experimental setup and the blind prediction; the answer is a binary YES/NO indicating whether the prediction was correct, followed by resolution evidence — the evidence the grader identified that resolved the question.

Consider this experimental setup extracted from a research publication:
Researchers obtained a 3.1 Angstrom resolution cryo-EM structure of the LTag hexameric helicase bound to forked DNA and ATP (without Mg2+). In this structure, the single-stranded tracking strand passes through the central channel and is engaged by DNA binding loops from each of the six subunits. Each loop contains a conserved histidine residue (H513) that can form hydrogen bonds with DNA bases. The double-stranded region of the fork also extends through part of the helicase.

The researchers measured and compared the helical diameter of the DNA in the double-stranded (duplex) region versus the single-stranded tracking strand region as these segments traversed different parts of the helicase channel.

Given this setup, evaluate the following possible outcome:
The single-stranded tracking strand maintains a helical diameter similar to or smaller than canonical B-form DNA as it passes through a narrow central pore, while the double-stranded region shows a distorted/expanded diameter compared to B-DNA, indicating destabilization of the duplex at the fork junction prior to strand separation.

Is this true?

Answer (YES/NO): NO